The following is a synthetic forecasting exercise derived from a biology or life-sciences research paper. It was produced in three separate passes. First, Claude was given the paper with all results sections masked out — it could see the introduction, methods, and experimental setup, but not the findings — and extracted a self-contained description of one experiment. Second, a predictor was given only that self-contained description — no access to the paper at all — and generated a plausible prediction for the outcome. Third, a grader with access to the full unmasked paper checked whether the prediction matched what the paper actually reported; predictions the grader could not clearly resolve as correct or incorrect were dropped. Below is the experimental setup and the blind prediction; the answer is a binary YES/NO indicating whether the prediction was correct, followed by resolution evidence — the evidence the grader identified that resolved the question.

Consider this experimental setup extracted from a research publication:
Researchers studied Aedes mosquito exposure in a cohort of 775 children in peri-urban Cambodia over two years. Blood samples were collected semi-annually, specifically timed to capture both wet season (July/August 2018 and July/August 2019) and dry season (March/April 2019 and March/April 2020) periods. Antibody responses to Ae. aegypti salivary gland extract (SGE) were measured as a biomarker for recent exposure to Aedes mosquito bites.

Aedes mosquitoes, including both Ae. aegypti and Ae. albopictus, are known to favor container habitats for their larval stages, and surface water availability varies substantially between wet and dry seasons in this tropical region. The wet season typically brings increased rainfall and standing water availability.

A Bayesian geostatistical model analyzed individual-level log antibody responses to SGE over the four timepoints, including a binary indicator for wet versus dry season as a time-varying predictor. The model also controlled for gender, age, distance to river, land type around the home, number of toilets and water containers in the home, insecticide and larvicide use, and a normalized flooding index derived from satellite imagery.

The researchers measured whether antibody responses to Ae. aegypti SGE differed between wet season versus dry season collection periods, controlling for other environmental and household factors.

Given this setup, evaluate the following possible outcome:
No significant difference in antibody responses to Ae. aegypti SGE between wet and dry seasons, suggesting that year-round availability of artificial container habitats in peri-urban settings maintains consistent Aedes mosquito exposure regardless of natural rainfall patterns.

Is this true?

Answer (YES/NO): YES